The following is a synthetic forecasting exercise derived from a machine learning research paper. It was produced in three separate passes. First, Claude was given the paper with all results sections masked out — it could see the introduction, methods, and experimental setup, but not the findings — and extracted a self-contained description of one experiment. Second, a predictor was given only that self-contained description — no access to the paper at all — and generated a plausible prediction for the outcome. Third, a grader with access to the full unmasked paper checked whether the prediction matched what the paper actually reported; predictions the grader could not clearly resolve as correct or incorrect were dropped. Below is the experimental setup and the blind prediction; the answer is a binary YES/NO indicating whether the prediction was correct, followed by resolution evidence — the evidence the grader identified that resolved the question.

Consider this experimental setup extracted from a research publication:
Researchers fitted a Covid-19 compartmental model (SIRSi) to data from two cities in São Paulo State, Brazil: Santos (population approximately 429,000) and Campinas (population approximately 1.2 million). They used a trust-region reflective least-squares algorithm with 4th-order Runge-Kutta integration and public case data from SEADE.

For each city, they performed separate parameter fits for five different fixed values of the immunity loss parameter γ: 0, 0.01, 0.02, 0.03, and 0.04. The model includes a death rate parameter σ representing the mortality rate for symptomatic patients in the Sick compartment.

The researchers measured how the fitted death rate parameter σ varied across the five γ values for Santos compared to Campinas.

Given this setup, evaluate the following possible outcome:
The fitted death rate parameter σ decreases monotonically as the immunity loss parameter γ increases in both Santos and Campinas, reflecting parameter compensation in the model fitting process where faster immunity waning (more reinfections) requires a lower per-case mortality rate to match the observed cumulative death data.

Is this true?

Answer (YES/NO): NO